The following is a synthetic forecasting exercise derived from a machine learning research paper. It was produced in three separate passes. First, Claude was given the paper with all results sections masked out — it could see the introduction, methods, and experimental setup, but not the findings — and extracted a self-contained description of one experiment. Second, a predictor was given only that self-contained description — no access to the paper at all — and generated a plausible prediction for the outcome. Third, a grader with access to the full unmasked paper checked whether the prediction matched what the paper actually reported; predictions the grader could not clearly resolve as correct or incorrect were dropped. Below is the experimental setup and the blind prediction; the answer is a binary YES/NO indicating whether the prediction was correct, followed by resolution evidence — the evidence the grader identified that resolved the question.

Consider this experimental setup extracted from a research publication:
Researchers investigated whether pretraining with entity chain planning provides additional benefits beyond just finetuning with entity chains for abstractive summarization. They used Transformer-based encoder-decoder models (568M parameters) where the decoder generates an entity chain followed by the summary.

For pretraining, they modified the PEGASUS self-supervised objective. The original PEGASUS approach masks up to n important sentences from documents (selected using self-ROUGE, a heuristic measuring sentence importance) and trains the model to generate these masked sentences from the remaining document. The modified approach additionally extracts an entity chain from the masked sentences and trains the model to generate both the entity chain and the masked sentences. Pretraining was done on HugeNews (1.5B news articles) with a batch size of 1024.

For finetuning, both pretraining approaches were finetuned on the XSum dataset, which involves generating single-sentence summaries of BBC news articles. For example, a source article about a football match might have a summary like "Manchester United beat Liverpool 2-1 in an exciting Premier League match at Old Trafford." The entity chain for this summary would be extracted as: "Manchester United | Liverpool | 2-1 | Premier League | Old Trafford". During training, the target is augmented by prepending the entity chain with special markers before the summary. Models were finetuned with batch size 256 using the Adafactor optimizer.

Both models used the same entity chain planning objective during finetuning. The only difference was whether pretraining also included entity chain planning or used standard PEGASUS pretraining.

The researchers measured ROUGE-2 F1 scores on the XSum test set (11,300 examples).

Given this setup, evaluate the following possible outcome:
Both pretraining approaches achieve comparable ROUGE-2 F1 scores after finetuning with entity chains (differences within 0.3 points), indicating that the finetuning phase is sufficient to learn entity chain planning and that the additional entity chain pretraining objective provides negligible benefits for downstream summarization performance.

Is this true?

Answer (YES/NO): NO